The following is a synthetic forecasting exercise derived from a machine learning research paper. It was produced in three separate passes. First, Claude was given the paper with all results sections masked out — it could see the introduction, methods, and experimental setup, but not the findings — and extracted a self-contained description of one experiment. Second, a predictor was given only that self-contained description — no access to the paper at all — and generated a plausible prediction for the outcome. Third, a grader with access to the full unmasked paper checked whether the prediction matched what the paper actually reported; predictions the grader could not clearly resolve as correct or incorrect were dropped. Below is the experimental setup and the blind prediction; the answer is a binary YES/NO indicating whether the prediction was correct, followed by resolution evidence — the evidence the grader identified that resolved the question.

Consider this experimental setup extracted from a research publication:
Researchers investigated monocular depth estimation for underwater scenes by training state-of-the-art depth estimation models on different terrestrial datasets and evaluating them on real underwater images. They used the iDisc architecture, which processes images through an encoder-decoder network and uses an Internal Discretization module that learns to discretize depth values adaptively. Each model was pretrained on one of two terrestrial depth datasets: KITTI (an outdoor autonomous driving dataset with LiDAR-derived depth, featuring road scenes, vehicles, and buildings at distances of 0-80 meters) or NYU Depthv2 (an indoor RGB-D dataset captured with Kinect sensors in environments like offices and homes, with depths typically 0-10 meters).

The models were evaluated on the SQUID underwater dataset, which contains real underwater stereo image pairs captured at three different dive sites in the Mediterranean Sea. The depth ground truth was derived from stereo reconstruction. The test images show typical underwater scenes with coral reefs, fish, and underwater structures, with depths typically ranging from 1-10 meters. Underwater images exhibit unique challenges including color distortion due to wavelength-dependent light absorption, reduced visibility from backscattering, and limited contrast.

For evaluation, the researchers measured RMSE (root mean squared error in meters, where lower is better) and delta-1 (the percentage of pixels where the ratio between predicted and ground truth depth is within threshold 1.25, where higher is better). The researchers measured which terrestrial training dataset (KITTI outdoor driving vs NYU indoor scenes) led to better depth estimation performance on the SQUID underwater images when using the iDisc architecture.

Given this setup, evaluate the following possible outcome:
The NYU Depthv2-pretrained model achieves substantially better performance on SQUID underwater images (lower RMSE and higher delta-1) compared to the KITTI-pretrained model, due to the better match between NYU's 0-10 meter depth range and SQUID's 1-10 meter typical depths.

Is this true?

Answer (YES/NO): NO